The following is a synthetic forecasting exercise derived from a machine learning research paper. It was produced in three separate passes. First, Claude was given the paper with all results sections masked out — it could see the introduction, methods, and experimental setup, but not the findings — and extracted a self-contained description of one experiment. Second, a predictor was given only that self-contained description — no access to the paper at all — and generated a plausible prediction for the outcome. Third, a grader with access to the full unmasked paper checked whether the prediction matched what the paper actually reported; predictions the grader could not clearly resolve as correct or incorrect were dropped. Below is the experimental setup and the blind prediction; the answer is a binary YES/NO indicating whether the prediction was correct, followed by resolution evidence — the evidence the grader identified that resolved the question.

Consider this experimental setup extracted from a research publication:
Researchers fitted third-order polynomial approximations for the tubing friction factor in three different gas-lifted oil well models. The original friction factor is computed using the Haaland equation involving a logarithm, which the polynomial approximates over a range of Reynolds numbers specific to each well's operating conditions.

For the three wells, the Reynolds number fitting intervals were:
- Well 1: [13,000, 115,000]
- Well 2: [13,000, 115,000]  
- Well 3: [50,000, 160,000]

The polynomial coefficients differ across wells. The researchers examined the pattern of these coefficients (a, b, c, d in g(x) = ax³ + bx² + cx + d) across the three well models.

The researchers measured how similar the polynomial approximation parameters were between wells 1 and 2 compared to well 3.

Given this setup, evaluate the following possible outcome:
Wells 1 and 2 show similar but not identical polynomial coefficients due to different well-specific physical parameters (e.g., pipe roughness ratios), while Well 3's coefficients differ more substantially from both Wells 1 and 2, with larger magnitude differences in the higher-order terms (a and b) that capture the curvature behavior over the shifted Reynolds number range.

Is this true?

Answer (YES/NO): NO